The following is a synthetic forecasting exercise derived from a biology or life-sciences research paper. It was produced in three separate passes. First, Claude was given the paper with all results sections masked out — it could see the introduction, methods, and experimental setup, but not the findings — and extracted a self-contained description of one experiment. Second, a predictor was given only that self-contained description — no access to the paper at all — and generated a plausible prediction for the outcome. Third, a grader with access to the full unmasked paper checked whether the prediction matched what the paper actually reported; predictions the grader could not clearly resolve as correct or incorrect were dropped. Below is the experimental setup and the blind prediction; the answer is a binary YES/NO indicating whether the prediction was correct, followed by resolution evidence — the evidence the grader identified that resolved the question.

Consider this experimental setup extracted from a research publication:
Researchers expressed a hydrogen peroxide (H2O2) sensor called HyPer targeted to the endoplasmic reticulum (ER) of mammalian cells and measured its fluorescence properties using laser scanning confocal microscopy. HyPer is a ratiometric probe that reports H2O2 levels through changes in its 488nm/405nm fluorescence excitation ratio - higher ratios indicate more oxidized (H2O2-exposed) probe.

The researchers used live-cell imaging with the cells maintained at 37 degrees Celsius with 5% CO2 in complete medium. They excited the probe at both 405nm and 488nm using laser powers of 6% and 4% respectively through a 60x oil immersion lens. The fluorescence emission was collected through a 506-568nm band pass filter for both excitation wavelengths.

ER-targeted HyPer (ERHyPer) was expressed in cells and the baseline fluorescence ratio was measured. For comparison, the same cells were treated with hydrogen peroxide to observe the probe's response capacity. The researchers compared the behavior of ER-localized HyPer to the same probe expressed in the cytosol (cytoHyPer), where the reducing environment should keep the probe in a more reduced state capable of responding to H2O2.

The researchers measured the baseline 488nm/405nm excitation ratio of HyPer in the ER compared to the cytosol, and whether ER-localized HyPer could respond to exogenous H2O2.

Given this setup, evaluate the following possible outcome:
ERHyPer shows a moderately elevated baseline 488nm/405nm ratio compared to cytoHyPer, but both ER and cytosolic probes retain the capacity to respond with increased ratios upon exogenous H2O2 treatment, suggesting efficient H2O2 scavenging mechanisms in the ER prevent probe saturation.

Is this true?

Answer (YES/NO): NO